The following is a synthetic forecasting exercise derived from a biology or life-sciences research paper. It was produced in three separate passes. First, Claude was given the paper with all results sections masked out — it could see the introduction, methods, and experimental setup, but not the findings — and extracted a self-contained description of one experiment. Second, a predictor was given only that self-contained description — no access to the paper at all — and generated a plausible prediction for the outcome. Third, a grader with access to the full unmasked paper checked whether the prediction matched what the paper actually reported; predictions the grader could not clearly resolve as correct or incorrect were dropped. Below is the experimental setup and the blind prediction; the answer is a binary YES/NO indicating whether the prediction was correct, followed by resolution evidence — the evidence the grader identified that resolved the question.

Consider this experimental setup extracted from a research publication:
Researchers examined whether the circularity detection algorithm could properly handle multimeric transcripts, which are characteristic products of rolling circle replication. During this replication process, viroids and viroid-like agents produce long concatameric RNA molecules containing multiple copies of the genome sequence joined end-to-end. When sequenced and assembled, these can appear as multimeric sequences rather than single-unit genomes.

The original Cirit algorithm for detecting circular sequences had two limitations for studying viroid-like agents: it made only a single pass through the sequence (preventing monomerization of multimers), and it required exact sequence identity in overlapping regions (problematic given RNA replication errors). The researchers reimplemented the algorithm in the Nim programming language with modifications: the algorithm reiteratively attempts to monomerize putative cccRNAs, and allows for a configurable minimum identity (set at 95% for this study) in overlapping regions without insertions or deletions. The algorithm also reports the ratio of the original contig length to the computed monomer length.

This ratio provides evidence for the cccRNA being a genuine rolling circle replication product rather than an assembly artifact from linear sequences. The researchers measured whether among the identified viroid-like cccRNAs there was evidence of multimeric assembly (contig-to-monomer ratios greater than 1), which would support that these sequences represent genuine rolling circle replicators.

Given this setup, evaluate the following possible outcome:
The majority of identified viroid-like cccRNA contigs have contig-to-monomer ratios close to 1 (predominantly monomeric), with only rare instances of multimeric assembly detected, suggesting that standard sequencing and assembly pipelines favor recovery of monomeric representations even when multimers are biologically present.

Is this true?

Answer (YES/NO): NO